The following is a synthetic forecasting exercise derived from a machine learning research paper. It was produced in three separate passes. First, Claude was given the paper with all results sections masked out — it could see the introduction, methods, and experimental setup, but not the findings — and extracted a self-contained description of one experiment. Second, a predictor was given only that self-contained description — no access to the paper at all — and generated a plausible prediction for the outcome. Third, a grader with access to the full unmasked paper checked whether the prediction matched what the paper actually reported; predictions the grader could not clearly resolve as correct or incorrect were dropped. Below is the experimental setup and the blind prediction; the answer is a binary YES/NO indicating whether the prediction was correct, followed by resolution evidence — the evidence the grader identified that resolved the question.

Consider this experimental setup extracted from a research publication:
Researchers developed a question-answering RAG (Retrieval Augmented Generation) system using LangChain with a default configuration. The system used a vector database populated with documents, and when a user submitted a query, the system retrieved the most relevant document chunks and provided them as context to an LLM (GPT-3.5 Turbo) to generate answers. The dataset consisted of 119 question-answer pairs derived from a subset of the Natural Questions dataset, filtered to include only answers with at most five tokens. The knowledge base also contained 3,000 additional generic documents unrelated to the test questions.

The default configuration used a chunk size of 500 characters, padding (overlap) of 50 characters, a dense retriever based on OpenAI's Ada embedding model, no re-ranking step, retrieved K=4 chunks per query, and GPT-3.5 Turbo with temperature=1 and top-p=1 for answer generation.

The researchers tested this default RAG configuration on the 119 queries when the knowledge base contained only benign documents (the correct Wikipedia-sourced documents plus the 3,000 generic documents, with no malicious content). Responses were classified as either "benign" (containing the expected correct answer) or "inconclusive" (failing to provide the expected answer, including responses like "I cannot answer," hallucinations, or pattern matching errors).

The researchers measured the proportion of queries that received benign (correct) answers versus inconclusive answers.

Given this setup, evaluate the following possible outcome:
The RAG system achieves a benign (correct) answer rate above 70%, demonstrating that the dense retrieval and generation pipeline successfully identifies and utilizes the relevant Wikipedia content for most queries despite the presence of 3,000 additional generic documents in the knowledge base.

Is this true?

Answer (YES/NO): YES